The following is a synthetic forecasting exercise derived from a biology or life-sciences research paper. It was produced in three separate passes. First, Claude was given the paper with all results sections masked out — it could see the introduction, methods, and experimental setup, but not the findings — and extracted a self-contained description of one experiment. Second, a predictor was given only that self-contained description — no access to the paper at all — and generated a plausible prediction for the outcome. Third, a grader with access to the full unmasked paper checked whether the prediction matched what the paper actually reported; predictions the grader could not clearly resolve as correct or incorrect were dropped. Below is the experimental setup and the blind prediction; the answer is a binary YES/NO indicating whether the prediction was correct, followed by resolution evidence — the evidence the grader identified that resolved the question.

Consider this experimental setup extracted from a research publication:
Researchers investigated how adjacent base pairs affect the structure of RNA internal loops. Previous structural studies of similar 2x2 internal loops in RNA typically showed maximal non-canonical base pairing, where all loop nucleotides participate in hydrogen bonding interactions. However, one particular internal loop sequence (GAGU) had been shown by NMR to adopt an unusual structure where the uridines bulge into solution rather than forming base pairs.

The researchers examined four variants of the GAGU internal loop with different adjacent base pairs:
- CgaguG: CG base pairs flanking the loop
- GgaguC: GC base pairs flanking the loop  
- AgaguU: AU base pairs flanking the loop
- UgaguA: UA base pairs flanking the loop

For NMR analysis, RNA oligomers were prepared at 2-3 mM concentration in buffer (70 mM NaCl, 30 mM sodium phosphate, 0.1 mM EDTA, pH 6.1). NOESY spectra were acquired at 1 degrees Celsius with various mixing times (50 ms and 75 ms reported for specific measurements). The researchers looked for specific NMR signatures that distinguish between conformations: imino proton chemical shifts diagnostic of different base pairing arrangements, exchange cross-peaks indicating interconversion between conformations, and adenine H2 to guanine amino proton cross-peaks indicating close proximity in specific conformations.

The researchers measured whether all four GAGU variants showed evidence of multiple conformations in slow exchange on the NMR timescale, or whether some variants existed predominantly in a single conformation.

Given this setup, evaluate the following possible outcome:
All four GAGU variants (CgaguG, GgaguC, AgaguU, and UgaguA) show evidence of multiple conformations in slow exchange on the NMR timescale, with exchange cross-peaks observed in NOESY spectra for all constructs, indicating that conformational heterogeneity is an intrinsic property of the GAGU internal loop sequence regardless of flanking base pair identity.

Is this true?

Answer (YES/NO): YES